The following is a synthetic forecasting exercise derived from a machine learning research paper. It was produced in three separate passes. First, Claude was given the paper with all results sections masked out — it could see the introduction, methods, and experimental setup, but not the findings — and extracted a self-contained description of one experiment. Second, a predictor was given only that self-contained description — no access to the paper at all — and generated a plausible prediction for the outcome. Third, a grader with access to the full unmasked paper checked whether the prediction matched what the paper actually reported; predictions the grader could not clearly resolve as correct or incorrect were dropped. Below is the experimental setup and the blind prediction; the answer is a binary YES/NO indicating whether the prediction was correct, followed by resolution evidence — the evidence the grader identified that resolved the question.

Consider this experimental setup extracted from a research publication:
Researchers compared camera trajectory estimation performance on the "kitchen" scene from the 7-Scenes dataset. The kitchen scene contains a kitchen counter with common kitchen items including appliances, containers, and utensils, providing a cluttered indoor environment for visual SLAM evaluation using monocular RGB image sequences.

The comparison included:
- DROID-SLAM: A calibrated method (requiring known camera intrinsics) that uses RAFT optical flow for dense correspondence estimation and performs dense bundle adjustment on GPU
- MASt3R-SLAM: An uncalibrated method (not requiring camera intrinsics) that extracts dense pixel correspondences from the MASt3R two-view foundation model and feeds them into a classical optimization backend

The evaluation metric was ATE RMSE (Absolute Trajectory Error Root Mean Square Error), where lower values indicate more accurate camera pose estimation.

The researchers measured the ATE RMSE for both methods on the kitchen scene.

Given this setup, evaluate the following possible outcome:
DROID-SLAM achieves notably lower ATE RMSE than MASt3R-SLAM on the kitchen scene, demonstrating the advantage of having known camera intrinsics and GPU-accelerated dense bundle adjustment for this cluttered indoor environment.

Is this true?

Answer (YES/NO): YES